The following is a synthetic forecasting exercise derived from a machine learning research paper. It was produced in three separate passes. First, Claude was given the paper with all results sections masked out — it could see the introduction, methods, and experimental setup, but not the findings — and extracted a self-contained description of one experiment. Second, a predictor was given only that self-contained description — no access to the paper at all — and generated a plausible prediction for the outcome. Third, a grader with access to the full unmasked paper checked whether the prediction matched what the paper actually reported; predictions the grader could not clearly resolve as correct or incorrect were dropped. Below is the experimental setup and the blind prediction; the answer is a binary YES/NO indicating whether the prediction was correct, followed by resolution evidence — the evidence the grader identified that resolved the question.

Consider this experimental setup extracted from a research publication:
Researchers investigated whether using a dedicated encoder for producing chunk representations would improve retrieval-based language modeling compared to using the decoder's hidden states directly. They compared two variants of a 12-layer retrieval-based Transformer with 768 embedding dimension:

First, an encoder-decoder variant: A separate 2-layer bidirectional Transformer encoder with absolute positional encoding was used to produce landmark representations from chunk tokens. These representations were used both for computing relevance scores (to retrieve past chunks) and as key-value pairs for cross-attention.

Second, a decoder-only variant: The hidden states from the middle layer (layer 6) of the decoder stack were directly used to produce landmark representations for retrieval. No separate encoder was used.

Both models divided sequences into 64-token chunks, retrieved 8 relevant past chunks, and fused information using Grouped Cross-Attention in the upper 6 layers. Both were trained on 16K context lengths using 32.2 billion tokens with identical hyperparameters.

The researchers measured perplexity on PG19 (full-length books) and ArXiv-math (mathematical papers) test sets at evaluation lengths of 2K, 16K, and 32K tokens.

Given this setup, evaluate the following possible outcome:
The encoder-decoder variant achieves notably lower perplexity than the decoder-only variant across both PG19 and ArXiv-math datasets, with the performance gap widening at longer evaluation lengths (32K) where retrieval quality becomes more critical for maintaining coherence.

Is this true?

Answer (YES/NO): NO